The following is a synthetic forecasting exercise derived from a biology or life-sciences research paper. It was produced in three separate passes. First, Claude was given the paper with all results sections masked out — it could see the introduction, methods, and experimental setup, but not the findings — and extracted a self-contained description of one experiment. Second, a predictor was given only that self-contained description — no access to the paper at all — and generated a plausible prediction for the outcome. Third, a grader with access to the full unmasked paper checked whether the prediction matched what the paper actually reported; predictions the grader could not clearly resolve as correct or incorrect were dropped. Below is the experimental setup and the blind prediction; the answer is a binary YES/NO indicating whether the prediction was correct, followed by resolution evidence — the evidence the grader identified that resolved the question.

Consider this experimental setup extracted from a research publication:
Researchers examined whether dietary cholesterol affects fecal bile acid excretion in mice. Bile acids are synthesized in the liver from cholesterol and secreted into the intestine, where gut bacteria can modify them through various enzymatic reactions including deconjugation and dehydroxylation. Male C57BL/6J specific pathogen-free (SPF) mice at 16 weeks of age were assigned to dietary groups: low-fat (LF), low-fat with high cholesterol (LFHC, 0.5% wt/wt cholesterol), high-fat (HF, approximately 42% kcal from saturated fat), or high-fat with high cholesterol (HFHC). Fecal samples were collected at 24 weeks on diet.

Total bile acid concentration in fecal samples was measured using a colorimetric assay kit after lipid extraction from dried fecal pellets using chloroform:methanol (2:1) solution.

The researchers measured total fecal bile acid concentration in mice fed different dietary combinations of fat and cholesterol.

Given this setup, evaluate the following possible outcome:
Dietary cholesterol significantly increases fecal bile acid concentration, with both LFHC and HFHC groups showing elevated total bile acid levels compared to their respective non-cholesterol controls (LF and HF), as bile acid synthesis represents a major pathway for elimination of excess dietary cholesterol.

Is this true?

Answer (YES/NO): NO